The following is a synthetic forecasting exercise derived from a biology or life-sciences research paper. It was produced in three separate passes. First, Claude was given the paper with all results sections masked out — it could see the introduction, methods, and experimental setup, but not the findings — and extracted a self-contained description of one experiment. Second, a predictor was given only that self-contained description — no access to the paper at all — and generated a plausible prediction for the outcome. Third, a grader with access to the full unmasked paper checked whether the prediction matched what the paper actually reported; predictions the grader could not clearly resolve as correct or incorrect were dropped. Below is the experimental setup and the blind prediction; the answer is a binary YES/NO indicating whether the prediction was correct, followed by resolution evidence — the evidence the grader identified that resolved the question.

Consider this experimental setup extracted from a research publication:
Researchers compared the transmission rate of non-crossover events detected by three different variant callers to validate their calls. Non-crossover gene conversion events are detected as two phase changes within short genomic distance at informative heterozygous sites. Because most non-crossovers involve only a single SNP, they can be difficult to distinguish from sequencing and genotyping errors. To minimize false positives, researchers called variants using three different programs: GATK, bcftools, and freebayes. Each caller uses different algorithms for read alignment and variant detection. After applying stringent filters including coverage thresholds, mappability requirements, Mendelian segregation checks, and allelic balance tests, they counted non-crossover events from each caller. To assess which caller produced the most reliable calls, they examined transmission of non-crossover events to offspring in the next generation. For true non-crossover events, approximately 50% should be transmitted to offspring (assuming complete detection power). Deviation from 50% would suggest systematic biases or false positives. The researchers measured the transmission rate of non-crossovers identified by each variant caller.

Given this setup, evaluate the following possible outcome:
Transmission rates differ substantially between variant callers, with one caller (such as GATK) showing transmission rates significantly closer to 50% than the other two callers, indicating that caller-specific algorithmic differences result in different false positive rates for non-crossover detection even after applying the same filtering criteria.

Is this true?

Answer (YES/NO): YES